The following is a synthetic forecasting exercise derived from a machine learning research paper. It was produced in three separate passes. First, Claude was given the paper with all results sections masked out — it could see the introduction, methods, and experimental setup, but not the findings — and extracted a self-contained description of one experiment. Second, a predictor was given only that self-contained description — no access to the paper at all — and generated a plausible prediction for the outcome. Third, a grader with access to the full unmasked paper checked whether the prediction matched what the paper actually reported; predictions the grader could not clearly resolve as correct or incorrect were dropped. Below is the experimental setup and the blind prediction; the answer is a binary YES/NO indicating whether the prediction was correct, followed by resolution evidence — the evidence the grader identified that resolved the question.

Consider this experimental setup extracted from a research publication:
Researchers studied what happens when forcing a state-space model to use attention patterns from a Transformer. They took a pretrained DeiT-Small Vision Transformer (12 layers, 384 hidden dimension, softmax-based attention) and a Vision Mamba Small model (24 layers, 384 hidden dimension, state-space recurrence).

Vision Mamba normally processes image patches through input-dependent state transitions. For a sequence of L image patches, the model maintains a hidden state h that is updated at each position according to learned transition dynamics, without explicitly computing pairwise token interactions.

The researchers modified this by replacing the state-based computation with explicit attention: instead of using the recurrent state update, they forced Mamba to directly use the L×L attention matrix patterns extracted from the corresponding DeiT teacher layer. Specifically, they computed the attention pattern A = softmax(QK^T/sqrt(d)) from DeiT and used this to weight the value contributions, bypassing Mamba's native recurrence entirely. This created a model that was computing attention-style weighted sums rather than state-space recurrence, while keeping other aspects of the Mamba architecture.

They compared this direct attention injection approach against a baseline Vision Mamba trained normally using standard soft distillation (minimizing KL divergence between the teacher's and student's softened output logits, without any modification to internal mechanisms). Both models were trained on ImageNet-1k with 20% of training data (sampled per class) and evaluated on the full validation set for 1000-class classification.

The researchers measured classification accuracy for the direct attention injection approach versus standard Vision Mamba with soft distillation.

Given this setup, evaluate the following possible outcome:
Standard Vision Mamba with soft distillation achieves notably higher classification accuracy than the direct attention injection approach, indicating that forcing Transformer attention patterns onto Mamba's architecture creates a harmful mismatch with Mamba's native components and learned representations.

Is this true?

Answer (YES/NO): YES